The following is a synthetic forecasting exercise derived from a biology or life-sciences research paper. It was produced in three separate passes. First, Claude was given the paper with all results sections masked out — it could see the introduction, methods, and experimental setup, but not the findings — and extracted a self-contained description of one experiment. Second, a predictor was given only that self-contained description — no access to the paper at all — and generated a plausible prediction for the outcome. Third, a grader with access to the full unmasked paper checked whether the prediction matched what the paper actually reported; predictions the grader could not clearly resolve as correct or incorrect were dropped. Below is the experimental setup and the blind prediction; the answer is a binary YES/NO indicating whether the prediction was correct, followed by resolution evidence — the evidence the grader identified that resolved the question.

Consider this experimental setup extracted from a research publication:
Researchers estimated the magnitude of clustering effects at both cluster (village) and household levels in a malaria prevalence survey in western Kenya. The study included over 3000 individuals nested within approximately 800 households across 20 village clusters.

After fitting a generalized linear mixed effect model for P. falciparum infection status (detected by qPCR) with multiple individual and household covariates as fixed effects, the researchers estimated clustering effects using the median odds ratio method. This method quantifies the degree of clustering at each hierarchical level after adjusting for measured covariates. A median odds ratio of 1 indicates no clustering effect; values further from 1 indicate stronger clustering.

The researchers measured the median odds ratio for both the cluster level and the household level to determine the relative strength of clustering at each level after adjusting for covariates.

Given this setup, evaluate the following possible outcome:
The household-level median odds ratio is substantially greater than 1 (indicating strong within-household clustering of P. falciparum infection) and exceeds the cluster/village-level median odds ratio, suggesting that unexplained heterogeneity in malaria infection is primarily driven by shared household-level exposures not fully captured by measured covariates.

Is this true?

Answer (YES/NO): YES